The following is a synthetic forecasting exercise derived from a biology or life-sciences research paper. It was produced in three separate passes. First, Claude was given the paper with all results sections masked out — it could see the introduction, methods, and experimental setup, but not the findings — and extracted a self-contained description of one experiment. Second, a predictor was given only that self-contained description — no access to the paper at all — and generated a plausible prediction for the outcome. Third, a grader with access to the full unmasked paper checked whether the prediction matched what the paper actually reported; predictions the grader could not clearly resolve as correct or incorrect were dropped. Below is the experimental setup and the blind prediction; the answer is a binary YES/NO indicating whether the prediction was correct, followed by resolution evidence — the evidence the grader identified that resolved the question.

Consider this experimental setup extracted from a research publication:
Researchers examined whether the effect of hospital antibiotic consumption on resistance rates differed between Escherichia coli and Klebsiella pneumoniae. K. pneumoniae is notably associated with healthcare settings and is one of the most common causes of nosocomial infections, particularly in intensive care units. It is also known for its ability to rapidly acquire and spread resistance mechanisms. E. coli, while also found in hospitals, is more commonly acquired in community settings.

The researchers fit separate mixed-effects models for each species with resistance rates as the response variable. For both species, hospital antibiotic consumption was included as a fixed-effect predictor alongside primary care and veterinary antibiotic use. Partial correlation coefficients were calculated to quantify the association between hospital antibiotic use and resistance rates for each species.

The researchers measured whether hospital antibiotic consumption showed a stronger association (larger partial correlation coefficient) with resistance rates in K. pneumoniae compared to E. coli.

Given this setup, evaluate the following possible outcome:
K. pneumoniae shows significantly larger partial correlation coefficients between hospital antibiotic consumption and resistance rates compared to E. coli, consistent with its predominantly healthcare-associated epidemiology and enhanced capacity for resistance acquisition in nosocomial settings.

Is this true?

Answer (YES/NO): NO